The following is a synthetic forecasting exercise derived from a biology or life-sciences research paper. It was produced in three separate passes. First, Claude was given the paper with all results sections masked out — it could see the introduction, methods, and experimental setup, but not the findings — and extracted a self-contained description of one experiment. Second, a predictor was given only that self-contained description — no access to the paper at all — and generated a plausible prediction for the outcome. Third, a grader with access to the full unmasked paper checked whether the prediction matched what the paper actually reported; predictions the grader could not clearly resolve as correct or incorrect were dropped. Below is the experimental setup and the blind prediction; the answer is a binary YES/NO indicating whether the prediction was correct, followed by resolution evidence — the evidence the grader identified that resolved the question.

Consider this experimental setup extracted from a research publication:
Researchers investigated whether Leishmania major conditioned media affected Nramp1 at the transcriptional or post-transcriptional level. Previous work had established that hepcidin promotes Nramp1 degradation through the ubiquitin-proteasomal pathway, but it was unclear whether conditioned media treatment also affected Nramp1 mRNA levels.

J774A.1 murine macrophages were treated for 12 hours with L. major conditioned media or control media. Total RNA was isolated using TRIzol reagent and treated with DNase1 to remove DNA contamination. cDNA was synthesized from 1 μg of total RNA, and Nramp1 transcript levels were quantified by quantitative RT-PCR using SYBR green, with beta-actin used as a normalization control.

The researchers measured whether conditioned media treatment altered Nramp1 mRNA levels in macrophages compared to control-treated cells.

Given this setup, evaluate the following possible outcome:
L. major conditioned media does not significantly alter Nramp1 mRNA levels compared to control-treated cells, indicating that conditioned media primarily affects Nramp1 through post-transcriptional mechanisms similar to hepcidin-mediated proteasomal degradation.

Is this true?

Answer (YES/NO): YES